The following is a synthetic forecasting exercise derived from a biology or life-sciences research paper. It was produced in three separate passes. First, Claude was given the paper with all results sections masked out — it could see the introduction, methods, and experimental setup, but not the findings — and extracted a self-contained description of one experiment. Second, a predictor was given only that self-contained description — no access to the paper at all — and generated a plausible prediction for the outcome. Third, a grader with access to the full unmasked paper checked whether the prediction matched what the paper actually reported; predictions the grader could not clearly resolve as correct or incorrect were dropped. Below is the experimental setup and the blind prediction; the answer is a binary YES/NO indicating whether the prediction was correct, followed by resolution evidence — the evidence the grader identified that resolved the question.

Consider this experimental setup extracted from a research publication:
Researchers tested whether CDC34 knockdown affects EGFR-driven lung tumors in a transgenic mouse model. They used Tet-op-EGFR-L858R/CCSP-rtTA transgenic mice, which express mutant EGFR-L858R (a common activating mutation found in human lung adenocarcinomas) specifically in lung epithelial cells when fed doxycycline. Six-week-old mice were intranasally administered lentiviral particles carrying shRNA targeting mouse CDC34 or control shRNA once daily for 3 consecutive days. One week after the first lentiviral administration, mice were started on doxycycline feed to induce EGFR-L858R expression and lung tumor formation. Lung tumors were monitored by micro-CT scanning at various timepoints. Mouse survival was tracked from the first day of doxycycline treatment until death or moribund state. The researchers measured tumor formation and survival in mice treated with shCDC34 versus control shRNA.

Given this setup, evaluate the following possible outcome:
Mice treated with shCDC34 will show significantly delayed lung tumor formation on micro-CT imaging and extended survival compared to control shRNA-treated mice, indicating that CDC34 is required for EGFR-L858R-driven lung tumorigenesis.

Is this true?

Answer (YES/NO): YES